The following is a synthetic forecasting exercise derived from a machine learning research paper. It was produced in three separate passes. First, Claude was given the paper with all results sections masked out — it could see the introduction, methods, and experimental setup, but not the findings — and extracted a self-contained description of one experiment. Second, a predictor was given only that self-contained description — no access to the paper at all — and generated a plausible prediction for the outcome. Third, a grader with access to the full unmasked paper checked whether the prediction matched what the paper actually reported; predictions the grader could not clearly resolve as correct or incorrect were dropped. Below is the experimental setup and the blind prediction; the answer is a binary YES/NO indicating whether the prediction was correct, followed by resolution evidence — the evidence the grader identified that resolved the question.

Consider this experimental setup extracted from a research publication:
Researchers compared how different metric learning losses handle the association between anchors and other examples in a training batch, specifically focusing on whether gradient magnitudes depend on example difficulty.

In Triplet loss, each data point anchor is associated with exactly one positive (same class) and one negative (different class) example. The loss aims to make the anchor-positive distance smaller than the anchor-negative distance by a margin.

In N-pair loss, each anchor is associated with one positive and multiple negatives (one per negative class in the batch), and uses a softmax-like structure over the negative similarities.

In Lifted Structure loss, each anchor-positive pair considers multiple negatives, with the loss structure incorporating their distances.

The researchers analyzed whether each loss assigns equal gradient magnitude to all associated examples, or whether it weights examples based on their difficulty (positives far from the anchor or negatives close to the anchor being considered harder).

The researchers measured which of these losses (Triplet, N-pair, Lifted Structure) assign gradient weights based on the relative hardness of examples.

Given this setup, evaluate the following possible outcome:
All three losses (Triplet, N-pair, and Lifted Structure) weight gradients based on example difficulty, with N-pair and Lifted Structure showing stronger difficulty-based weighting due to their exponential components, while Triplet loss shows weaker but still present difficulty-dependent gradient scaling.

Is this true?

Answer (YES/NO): NO